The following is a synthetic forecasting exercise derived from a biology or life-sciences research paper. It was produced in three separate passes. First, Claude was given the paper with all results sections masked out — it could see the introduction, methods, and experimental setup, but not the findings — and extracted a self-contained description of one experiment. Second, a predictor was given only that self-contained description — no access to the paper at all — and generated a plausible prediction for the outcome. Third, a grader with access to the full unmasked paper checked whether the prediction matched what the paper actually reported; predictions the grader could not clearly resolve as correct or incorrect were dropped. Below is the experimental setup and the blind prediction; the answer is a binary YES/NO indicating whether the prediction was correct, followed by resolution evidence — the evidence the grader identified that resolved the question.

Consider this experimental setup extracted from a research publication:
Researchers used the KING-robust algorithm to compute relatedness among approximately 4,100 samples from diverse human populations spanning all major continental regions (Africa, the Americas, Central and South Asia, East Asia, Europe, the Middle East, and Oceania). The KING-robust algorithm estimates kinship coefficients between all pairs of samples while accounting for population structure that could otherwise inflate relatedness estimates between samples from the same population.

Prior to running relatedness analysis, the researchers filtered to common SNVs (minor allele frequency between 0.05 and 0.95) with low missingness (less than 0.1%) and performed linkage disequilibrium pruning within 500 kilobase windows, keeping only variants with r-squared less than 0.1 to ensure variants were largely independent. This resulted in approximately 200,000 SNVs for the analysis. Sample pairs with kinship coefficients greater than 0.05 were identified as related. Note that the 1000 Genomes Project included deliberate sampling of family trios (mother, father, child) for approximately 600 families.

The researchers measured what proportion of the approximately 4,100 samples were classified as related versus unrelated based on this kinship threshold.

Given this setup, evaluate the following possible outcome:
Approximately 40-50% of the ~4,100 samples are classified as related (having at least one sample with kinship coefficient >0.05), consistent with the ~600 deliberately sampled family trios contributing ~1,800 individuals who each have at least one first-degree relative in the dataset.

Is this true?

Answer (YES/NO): NO